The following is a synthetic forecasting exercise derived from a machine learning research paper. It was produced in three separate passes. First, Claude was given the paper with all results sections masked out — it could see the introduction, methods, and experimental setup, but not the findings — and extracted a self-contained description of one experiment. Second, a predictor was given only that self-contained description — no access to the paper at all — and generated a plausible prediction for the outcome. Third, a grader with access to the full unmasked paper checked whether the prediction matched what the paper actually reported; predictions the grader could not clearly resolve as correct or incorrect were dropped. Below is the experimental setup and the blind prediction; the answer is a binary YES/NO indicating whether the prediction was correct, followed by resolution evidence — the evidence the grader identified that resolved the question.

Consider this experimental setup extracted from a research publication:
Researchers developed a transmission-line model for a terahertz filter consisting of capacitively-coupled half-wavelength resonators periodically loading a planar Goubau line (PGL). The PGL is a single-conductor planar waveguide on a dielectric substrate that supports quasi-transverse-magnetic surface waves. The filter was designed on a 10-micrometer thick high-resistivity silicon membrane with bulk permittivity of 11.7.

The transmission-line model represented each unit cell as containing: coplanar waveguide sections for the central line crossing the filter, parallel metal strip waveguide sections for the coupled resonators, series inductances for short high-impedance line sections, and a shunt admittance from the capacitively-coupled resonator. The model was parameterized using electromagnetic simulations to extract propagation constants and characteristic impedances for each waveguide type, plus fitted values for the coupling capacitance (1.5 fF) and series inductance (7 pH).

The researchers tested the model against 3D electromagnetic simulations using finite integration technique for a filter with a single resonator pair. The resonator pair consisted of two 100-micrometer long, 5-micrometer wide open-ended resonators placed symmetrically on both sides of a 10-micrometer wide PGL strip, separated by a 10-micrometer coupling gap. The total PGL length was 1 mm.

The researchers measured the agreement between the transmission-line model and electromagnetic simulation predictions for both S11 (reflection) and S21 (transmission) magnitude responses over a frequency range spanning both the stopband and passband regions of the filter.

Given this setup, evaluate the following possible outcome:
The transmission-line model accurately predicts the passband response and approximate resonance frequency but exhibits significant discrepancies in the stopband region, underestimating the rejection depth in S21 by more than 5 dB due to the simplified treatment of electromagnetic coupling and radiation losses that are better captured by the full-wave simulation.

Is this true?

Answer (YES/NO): NO